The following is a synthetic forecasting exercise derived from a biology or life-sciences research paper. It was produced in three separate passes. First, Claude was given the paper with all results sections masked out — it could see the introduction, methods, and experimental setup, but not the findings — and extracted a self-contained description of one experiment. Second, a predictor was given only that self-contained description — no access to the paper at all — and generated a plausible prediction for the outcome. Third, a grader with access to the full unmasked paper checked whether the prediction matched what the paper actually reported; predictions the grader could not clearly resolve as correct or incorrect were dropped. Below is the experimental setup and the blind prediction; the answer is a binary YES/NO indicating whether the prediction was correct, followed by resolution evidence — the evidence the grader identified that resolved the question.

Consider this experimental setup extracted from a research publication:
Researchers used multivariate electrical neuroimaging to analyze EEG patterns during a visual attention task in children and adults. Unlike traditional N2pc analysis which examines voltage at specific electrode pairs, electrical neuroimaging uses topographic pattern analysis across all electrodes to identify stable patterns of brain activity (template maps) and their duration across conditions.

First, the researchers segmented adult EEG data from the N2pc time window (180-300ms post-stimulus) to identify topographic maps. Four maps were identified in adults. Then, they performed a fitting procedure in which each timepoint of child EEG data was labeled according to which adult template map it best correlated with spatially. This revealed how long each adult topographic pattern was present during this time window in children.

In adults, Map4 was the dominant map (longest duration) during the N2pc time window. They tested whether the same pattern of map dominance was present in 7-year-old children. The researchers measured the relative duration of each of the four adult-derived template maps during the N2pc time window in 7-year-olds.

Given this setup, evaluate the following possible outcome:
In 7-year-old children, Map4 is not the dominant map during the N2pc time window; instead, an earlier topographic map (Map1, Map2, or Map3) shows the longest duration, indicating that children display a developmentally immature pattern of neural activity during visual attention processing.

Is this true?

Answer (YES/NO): NO